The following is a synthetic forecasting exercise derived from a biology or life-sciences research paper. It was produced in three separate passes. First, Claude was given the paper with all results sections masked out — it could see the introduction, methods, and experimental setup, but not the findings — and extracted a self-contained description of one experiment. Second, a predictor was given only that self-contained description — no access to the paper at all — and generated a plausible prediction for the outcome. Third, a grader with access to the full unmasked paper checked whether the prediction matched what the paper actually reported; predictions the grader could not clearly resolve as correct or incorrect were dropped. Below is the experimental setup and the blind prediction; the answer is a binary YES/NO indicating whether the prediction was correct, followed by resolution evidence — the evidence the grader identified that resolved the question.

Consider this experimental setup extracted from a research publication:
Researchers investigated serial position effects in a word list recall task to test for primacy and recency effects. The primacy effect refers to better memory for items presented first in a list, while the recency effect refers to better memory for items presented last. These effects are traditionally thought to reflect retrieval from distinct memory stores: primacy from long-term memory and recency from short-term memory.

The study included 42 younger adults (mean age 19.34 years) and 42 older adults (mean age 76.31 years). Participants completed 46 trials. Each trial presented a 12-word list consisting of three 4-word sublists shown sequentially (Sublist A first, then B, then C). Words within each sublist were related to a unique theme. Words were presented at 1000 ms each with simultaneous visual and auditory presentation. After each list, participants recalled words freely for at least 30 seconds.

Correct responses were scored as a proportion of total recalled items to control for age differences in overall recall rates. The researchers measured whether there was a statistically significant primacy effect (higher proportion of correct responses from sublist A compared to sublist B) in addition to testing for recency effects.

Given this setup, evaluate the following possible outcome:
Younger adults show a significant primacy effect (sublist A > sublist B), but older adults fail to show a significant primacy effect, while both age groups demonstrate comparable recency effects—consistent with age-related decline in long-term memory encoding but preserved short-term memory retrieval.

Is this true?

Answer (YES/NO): NO